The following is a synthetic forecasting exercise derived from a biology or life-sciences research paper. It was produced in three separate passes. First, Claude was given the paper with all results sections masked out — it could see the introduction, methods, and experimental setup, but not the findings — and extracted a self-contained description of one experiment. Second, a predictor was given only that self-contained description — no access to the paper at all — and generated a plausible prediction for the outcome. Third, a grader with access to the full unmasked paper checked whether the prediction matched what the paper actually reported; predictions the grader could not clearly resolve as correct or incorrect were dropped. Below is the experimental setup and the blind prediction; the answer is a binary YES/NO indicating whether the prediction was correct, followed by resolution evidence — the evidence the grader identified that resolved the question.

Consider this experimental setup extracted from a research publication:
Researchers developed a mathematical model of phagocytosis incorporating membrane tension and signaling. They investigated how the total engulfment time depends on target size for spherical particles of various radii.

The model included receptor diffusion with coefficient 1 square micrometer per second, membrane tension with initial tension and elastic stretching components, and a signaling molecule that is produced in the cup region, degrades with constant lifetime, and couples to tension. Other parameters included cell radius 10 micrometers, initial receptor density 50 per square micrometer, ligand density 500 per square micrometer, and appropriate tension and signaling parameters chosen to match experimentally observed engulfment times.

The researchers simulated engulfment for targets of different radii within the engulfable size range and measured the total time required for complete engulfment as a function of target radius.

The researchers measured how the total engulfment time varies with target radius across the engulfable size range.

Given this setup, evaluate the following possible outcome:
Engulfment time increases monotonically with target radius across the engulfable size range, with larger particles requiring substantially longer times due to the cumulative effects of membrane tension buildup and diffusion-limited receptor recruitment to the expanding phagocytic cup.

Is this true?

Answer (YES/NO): NO